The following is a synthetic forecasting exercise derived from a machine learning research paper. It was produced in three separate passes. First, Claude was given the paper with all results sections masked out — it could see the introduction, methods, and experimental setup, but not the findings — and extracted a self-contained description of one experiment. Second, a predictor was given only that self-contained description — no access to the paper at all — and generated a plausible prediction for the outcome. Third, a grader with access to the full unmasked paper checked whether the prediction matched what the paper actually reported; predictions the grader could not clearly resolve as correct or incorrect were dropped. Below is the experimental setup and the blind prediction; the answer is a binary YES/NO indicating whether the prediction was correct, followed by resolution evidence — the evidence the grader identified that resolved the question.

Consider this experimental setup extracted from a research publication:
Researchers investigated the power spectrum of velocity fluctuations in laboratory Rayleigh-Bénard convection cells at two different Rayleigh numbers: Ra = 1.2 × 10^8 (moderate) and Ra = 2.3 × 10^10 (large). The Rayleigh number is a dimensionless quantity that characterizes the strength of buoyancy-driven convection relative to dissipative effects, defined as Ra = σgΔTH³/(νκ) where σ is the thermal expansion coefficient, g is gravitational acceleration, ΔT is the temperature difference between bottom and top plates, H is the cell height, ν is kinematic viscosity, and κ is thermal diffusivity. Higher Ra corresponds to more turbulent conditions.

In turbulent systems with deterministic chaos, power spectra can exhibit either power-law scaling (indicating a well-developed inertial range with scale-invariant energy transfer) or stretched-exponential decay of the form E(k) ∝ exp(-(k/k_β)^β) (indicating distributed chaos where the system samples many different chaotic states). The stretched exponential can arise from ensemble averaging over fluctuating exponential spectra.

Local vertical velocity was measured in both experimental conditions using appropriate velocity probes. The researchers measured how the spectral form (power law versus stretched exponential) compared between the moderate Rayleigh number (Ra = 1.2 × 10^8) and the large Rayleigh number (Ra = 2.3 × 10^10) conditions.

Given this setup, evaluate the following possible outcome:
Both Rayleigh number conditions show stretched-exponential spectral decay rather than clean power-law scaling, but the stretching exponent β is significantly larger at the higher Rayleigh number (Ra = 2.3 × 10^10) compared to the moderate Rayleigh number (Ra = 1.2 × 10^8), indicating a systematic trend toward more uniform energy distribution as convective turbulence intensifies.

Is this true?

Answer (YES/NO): NO